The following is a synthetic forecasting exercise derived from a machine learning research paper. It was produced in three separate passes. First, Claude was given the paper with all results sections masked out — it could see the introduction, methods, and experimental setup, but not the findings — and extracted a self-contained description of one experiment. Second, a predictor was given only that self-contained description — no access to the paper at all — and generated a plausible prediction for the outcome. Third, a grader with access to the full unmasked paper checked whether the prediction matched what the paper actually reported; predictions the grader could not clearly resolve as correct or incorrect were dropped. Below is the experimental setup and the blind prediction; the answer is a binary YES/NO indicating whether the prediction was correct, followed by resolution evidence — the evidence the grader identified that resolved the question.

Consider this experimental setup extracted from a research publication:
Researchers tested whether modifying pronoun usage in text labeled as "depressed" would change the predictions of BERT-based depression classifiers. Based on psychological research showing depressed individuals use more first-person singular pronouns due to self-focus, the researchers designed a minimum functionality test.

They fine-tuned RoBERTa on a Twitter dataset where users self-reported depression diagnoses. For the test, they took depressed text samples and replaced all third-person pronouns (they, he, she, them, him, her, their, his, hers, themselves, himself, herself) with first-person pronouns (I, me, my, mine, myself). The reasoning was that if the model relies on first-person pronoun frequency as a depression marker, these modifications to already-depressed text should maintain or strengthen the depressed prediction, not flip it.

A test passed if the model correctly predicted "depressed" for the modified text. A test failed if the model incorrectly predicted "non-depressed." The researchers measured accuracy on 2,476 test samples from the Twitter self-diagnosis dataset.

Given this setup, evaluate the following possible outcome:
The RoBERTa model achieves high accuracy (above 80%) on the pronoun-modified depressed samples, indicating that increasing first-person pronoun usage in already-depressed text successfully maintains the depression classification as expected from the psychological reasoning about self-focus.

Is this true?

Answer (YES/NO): YES